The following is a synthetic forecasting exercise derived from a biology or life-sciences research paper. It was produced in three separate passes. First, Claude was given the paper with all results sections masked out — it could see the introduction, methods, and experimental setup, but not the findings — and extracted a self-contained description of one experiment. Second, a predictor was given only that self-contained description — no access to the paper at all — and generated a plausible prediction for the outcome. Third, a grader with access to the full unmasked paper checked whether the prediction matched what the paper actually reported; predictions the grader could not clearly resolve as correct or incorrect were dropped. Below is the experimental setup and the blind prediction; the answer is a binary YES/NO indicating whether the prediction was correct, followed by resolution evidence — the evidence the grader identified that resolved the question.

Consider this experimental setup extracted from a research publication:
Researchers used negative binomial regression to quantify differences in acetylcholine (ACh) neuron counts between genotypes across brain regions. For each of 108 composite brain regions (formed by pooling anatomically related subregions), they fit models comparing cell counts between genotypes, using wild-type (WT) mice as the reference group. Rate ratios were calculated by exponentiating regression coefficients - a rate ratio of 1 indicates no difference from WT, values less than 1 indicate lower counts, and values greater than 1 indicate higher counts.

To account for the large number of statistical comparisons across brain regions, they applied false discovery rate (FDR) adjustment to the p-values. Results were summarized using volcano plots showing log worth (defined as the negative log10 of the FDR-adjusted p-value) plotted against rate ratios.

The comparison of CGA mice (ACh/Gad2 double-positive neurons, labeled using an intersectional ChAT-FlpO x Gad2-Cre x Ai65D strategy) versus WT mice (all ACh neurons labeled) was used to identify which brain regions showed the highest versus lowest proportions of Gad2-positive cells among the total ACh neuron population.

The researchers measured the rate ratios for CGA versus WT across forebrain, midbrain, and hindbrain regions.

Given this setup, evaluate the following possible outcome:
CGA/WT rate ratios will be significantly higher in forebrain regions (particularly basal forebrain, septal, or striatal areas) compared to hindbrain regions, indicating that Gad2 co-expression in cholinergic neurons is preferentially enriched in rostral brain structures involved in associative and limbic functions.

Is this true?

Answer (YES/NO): YES